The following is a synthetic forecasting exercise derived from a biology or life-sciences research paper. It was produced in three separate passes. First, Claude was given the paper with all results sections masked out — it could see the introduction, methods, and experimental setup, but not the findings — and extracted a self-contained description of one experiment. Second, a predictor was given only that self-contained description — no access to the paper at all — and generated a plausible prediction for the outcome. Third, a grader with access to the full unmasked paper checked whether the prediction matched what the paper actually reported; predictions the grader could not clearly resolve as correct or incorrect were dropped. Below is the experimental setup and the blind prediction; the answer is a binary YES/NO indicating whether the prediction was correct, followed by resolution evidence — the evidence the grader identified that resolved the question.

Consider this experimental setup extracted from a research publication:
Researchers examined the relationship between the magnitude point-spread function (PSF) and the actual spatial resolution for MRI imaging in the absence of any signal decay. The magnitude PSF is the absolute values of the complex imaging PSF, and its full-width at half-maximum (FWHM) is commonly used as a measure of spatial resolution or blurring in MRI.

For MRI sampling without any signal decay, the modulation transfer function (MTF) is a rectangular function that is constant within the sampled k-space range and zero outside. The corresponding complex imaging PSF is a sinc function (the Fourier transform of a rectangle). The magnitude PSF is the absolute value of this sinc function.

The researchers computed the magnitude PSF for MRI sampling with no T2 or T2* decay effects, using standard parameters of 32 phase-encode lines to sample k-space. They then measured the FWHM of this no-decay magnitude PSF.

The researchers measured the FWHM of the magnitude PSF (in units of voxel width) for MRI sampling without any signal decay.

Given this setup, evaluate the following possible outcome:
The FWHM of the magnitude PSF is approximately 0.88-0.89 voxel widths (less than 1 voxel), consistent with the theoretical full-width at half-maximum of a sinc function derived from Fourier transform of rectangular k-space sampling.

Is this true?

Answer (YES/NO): NO